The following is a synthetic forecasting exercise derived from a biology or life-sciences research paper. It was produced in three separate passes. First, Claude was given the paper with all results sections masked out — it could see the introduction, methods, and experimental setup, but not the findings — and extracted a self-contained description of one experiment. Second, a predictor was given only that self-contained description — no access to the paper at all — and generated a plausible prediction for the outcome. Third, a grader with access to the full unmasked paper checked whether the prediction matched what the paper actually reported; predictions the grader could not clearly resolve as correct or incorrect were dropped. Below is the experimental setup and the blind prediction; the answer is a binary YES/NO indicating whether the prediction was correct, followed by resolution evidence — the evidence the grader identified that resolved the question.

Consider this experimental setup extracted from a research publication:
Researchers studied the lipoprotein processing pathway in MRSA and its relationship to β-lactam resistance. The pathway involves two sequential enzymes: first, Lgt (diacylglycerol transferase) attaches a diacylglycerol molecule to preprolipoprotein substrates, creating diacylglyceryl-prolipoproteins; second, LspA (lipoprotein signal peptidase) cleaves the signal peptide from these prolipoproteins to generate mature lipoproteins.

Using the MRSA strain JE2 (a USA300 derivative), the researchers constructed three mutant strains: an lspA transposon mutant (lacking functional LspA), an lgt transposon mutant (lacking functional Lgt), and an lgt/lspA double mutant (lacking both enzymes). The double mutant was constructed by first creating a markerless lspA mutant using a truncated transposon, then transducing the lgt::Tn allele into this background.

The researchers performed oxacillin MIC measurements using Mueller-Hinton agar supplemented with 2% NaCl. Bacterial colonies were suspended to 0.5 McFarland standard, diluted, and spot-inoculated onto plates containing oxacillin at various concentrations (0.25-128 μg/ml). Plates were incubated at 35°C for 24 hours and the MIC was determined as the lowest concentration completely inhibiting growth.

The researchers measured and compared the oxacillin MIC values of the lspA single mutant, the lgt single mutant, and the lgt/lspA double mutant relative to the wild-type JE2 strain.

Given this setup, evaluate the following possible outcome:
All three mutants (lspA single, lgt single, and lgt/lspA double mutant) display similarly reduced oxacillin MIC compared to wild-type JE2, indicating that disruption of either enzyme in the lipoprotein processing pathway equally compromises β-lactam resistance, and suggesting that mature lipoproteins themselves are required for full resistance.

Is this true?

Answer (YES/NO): NO